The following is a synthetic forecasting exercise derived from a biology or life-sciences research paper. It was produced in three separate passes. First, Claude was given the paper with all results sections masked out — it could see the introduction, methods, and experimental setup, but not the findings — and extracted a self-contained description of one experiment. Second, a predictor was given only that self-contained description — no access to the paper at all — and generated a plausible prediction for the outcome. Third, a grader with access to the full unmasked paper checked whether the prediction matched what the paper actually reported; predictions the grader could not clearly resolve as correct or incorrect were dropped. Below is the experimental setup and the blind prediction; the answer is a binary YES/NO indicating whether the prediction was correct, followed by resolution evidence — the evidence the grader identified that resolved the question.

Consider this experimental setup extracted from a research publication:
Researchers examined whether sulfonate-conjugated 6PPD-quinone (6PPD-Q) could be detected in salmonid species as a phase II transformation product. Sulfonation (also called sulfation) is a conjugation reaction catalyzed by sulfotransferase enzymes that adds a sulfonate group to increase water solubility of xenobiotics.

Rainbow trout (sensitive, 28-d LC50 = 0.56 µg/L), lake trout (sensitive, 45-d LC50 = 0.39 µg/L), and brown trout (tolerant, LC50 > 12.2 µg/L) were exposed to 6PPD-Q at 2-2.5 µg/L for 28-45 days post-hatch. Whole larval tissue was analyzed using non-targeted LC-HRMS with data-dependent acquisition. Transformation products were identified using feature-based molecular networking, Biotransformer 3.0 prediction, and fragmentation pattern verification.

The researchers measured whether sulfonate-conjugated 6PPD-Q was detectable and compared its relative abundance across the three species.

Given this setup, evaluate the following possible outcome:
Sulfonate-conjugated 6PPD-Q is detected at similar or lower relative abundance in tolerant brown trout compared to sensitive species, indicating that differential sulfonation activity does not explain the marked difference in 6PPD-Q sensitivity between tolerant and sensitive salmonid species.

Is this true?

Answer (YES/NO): YES